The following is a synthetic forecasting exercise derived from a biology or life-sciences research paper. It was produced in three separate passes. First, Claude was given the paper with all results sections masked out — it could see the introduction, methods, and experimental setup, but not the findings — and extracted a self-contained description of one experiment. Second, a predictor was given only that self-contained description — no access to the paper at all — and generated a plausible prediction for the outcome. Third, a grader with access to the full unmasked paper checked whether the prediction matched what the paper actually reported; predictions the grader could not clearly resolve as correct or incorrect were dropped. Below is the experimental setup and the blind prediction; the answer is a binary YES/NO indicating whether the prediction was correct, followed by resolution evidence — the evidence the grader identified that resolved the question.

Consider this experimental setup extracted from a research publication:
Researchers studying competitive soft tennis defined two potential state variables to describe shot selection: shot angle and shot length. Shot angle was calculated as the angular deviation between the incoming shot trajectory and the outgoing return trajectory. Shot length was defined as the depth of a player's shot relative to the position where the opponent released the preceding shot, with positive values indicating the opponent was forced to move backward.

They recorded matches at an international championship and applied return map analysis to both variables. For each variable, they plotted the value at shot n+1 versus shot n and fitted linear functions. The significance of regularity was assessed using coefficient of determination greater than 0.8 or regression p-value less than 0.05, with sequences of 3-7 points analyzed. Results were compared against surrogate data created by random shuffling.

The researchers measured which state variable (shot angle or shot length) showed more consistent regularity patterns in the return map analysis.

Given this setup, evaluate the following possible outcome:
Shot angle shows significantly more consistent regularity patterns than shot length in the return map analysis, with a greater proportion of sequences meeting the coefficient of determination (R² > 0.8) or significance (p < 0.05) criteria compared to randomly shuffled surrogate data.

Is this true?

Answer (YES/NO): YES